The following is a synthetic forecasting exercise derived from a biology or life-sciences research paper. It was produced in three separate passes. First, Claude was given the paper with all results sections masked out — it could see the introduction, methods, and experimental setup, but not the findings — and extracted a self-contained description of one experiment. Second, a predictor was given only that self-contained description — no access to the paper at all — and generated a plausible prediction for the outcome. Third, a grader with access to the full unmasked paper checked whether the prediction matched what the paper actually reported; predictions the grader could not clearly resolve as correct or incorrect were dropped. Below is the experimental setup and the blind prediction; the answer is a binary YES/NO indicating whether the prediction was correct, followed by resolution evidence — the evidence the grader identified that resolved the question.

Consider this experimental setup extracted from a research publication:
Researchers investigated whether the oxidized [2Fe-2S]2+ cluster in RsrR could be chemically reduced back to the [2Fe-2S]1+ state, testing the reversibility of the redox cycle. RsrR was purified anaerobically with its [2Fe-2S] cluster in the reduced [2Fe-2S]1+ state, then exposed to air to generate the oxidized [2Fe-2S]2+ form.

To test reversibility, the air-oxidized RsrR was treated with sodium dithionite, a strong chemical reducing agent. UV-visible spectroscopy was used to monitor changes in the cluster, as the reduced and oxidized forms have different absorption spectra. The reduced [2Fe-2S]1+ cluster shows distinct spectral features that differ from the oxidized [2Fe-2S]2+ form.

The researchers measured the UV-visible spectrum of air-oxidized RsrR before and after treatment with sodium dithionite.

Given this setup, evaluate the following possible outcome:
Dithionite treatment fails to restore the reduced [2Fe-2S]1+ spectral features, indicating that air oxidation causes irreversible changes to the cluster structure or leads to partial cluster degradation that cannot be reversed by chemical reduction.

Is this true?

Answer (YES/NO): NO